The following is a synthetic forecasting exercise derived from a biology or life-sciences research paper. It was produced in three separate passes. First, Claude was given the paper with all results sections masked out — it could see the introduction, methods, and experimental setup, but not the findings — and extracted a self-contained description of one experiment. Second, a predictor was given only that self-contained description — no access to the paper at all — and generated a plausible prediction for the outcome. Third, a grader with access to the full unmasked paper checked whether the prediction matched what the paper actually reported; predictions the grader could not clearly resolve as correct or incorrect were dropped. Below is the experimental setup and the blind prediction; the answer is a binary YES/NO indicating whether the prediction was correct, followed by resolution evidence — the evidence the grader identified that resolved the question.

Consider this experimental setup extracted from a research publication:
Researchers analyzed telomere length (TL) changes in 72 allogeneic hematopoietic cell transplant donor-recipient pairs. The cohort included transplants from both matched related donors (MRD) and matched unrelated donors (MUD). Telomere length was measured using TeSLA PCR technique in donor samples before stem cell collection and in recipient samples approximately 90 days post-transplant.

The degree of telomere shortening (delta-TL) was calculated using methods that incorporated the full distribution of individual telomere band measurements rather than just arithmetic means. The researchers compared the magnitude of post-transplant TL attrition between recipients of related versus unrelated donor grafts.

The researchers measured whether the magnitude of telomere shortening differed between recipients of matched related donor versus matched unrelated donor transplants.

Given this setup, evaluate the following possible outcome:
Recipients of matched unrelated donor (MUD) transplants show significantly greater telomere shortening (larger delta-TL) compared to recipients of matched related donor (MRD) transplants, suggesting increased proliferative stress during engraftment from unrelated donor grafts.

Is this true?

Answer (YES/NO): YES